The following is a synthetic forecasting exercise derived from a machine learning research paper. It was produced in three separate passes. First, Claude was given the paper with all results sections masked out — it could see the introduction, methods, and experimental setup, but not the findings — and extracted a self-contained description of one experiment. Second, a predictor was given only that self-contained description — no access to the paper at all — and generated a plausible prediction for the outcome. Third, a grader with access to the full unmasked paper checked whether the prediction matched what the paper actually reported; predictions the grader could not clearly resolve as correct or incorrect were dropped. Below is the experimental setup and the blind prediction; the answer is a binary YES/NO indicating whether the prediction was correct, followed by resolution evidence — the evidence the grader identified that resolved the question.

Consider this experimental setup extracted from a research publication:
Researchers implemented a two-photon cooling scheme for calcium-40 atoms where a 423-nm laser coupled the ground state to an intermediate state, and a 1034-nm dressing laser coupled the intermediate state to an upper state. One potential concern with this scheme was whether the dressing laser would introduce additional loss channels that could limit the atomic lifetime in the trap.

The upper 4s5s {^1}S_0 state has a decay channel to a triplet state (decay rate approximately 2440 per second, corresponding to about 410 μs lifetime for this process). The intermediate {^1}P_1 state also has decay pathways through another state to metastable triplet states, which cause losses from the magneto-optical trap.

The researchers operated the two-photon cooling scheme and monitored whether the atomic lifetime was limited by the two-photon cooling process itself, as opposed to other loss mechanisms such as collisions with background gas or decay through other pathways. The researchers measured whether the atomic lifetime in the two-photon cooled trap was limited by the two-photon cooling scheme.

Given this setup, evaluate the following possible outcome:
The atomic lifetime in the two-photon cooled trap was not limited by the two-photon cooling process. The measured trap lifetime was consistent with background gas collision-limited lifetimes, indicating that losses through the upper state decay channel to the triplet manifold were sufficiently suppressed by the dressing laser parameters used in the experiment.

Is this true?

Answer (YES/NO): YES